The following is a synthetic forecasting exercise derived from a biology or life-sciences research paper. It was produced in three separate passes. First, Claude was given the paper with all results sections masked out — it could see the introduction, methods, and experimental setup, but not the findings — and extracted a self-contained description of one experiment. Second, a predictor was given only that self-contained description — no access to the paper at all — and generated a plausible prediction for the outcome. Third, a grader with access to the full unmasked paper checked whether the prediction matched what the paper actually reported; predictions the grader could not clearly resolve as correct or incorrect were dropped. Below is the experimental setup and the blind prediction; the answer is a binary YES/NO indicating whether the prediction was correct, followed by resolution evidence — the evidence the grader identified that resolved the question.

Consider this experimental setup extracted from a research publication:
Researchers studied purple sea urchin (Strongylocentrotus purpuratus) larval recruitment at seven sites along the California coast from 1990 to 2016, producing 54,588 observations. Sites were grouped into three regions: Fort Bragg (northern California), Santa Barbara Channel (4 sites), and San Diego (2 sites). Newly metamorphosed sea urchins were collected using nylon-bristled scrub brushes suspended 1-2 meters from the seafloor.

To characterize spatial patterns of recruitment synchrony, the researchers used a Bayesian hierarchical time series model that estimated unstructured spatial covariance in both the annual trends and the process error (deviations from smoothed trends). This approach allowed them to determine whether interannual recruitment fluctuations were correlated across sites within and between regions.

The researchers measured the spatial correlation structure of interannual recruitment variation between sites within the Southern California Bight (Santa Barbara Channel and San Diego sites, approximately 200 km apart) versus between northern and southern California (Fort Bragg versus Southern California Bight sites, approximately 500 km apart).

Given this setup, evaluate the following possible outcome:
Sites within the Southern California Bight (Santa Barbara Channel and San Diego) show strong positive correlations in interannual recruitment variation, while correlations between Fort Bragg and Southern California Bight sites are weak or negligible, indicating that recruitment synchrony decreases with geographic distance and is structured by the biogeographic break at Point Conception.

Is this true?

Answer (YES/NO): NO